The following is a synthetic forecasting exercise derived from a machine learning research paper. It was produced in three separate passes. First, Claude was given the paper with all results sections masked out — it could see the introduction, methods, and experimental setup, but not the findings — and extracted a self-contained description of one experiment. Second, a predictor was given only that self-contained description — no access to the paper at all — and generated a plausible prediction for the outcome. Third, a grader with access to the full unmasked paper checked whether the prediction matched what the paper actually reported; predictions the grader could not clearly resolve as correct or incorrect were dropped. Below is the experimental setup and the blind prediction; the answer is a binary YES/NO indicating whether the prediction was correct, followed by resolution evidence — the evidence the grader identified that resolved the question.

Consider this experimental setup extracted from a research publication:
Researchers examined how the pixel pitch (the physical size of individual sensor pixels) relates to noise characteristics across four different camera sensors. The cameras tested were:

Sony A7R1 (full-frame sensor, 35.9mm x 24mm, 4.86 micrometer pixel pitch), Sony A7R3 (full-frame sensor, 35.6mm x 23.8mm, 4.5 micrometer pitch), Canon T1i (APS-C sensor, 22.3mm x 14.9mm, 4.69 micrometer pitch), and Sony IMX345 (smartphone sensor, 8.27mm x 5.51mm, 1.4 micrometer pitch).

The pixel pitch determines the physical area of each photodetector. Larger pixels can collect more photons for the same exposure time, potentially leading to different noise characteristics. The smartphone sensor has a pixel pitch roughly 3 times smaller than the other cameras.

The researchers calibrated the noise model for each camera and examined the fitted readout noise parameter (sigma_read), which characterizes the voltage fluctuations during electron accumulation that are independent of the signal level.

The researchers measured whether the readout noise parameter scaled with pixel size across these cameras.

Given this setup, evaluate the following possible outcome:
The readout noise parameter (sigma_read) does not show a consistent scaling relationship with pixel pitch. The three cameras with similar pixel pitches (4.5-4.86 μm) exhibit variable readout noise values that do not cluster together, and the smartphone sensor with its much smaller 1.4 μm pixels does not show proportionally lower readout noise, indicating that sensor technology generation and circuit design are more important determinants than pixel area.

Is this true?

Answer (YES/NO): NO